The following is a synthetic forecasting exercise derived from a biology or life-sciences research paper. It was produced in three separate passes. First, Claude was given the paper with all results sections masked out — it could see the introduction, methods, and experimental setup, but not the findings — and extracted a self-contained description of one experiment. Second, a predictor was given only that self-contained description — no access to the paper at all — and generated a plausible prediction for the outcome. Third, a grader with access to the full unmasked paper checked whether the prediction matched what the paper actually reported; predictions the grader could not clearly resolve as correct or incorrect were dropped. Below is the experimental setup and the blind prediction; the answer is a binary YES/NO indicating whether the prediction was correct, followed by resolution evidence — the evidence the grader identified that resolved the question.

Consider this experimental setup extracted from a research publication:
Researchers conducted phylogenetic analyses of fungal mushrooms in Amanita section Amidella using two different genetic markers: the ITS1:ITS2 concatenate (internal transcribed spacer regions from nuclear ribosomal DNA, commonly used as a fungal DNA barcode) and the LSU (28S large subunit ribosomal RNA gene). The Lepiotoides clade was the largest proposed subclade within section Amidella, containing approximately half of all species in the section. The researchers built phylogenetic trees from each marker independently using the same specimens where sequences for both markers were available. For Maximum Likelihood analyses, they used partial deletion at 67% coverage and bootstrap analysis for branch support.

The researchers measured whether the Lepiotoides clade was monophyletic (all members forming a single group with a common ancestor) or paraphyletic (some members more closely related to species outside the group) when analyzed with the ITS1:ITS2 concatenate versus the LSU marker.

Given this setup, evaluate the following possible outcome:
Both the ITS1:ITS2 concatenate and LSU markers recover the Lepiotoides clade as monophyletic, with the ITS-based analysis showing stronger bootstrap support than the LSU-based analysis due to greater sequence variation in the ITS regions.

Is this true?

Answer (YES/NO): NO